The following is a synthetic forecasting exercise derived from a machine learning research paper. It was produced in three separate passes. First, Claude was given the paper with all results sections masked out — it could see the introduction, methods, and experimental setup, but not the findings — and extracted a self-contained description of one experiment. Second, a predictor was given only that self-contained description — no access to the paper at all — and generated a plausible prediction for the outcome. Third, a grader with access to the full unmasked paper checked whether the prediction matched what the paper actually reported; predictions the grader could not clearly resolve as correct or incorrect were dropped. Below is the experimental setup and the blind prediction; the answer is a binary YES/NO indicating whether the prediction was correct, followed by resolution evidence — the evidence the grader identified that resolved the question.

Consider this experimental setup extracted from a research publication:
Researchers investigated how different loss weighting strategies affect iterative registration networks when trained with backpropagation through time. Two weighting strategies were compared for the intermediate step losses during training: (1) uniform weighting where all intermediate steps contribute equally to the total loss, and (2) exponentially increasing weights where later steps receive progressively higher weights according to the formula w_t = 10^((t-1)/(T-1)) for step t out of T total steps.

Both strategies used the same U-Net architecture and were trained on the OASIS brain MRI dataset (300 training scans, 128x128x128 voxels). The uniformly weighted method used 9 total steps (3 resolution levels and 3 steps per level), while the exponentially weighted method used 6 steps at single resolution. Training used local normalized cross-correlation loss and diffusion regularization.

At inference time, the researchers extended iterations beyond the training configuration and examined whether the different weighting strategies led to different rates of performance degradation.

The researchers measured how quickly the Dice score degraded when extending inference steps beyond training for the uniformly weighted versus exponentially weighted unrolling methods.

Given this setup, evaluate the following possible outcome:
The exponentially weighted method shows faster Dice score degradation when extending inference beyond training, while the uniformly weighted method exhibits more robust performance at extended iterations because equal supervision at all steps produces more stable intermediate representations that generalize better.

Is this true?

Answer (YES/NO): NO